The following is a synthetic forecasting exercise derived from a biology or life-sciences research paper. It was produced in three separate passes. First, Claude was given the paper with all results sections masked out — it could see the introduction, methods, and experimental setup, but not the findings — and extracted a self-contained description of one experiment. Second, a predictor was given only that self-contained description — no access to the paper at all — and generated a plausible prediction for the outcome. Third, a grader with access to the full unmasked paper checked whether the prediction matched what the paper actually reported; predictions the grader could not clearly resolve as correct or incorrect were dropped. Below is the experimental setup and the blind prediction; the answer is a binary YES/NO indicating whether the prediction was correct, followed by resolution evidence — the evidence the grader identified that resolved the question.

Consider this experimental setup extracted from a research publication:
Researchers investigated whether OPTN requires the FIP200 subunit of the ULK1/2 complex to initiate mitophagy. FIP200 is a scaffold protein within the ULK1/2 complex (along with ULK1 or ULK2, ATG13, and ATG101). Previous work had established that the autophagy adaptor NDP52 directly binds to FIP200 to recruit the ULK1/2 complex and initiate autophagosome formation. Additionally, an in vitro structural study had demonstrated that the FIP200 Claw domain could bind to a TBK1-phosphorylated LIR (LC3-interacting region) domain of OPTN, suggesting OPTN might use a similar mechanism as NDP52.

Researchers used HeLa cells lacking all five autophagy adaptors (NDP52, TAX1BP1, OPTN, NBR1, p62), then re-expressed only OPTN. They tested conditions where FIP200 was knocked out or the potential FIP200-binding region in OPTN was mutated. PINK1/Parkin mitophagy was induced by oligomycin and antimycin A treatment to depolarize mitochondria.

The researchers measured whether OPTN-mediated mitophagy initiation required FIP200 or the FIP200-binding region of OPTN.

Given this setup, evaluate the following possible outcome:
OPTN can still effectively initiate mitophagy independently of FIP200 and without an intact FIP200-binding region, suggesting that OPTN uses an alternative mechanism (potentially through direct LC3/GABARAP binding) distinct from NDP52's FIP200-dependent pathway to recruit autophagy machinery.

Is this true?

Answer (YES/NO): NO